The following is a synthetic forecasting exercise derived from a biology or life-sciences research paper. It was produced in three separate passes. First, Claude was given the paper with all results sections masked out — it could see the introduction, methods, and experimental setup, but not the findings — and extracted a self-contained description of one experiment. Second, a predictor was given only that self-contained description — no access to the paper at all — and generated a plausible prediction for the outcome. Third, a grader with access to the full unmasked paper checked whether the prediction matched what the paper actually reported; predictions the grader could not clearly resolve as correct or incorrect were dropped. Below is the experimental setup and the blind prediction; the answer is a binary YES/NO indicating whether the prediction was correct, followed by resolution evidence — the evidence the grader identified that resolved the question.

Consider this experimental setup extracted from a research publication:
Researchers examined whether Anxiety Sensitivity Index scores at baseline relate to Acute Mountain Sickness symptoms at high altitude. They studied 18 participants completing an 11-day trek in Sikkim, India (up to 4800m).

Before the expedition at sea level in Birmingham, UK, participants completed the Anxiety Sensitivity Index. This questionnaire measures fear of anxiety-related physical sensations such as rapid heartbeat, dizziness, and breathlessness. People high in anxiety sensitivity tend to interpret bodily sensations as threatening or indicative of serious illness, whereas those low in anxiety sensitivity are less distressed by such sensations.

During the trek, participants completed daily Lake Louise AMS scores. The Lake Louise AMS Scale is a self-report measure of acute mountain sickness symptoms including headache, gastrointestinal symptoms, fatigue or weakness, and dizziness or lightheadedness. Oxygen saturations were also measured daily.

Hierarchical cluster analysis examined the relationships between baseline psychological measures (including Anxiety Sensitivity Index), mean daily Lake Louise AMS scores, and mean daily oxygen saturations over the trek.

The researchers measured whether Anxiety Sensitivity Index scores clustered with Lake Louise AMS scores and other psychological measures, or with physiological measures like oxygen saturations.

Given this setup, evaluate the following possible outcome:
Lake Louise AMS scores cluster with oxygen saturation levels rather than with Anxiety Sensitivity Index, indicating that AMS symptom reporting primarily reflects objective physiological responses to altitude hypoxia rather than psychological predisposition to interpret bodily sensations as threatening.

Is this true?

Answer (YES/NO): NO